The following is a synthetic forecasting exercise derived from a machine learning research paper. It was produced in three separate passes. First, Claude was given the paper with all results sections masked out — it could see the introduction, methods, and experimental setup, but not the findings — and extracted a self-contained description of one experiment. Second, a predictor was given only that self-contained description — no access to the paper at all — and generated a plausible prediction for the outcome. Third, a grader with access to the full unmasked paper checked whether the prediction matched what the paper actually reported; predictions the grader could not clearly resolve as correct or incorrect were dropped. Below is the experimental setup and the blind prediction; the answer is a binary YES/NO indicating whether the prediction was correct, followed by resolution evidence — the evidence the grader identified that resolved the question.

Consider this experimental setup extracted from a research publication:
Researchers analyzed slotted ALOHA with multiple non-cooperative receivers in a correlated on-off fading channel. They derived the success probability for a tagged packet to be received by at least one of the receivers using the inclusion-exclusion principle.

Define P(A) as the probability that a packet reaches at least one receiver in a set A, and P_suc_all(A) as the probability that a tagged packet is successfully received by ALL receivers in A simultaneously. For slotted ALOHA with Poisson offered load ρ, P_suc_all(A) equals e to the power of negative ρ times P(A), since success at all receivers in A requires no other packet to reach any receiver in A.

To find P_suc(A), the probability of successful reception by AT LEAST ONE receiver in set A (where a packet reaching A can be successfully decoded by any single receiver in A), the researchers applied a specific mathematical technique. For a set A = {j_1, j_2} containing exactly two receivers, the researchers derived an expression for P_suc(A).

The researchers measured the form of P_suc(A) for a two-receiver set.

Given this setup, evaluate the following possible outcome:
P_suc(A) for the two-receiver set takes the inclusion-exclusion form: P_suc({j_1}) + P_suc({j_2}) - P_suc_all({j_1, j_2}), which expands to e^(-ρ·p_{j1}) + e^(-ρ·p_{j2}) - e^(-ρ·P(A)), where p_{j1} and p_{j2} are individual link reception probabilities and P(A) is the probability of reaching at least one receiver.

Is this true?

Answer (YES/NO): YES